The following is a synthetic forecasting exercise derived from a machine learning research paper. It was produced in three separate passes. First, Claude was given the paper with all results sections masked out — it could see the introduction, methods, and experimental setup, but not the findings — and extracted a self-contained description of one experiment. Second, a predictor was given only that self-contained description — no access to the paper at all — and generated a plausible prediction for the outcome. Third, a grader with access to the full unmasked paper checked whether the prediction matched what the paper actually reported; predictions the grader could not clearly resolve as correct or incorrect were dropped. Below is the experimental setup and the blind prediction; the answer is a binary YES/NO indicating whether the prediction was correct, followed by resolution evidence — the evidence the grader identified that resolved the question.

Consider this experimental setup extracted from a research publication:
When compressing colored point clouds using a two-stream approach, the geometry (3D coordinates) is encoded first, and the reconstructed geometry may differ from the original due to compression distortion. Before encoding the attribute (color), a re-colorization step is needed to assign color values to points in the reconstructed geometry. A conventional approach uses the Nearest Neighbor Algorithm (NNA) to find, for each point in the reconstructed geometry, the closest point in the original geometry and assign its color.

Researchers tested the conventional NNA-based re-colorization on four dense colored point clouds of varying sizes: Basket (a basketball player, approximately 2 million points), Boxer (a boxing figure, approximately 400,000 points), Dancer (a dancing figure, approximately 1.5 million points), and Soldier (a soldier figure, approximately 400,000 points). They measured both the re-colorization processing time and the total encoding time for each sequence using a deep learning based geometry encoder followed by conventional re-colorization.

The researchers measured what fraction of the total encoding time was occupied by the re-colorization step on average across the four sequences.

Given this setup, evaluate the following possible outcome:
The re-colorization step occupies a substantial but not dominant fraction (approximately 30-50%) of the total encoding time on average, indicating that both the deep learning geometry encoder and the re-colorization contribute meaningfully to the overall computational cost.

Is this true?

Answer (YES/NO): NO